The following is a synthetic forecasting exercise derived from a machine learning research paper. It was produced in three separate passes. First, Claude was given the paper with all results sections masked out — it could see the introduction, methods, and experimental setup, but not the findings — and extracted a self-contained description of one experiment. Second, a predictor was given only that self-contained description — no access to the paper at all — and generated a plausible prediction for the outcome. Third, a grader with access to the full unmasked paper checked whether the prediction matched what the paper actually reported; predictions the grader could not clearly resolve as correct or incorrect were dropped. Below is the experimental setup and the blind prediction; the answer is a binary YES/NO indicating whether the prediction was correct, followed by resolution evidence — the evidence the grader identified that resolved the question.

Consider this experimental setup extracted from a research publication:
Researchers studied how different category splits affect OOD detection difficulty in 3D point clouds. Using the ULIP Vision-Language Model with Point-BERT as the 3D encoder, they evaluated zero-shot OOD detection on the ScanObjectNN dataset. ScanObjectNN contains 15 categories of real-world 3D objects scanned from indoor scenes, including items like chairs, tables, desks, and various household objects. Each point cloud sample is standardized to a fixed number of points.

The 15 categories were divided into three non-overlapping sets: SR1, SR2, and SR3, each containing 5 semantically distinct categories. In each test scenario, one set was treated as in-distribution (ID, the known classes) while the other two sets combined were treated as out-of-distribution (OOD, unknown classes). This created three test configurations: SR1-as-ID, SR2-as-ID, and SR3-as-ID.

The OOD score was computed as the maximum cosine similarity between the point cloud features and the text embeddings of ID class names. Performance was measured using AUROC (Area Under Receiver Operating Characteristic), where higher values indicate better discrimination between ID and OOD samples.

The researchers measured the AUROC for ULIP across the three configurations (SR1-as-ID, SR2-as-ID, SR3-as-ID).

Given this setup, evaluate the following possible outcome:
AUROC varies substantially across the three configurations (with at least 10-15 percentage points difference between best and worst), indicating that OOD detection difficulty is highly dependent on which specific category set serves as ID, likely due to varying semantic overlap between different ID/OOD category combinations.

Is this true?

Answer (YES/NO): YES